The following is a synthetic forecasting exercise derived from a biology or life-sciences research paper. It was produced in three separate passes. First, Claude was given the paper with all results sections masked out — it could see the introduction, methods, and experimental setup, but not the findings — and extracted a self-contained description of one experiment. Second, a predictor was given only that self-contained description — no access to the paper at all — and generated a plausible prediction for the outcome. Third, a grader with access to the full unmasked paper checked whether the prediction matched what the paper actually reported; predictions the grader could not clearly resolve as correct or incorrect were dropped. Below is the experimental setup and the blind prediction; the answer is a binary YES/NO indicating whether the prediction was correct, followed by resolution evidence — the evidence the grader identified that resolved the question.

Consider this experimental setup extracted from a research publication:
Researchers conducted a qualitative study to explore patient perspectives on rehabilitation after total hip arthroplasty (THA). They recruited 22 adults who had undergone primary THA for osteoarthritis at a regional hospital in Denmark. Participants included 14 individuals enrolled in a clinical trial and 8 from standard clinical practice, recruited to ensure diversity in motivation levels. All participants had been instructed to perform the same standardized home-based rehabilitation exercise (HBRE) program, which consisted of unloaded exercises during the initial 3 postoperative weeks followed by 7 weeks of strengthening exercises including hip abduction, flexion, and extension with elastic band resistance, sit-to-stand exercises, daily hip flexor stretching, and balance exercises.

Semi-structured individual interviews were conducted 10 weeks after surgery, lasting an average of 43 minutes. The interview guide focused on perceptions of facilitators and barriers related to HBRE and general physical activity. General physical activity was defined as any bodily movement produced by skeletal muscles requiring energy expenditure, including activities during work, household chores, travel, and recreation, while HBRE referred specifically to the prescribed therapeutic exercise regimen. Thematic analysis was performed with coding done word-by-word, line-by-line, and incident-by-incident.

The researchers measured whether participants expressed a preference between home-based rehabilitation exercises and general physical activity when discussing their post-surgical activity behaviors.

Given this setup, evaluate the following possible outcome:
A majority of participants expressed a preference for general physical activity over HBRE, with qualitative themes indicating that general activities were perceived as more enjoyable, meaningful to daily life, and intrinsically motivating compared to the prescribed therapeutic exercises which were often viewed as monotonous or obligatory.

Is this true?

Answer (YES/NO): YES